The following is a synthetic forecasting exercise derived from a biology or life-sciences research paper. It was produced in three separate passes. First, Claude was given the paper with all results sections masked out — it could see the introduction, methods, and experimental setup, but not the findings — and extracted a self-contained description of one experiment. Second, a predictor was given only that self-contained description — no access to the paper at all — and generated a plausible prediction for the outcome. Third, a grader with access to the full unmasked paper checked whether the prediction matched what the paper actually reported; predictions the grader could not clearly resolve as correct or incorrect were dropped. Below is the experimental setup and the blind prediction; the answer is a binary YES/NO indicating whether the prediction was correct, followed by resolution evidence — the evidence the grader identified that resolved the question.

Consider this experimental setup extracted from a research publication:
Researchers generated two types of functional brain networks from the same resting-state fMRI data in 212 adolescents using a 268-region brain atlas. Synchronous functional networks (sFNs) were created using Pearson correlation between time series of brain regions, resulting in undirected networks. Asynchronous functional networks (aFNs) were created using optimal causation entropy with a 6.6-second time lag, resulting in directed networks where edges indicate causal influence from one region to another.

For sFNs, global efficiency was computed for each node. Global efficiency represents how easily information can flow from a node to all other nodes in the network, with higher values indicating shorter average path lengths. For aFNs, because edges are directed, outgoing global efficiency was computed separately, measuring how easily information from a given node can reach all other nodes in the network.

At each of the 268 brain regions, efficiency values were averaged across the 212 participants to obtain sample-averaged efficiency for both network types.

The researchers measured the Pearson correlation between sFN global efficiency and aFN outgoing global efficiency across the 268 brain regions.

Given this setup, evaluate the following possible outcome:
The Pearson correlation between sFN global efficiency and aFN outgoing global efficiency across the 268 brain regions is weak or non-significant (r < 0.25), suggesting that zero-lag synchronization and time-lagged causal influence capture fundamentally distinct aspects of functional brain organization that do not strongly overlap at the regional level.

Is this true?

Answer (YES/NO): NO